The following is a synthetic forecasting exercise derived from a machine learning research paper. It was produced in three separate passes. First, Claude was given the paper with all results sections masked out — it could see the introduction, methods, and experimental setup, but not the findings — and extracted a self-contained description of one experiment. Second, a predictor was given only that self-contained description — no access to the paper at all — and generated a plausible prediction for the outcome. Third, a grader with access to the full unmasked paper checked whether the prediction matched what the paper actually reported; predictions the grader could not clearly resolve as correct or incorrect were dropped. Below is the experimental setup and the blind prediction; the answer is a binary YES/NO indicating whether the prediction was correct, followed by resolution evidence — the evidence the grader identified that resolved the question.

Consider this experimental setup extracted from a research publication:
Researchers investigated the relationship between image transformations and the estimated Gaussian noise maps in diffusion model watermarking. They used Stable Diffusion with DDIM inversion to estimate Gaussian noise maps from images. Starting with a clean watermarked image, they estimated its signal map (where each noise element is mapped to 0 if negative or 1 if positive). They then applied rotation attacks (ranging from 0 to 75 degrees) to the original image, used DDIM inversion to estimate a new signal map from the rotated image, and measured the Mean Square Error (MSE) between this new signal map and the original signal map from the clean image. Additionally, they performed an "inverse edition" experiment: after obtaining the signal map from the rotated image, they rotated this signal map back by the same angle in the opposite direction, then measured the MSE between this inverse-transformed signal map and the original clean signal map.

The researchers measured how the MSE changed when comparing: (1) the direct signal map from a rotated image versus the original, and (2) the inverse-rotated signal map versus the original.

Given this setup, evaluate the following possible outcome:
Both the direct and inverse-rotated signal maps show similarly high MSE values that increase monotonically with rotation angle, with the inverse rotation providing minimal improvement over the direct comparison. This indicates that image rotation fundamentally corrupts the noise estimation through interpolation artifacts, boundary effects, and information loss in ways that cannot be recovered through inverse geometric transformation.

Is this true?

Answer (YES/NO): NO